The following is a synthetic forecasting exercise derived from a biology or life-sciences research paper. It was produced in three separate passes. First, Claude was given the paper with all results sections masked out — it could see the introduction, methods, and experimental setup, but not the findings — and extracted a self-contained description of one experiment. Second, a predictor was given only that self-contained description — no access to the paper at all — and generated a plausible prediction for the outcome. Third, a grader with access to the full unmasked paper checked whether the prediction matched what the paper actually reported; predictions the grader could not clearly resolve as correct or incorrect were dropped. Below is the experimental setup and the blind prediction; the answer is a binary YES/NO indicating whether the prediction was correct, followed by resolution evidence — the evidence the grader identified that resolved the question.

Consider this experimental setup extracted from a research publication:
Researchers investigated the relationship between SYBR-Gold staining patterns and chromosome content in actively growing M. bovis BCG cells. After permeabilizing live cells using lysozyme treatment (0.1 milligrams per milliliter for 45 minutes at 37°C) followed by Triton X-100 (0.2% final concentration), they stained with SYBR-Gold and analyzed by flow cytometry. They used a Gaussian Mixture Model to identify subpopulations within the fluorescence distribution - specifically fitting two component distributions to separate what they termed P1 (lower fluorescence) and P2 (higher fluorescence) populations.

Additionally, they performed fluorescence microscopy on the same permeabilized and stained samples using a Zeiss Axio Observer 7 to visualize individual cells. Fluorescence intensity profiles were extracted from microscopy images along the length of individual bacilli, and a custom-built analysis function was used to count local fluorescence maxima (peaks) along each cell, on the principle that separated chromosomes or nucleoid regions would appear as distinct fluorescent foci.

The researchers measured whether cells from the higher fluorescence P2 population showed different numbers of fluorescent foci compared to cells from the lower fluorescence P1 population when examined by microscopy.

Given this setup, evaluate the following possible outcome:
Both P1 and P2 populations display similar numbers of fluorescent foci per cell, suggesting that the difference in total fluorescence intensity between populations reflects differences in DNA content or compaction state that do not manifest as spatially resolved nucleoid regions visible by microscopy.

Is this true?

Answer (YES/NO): NO